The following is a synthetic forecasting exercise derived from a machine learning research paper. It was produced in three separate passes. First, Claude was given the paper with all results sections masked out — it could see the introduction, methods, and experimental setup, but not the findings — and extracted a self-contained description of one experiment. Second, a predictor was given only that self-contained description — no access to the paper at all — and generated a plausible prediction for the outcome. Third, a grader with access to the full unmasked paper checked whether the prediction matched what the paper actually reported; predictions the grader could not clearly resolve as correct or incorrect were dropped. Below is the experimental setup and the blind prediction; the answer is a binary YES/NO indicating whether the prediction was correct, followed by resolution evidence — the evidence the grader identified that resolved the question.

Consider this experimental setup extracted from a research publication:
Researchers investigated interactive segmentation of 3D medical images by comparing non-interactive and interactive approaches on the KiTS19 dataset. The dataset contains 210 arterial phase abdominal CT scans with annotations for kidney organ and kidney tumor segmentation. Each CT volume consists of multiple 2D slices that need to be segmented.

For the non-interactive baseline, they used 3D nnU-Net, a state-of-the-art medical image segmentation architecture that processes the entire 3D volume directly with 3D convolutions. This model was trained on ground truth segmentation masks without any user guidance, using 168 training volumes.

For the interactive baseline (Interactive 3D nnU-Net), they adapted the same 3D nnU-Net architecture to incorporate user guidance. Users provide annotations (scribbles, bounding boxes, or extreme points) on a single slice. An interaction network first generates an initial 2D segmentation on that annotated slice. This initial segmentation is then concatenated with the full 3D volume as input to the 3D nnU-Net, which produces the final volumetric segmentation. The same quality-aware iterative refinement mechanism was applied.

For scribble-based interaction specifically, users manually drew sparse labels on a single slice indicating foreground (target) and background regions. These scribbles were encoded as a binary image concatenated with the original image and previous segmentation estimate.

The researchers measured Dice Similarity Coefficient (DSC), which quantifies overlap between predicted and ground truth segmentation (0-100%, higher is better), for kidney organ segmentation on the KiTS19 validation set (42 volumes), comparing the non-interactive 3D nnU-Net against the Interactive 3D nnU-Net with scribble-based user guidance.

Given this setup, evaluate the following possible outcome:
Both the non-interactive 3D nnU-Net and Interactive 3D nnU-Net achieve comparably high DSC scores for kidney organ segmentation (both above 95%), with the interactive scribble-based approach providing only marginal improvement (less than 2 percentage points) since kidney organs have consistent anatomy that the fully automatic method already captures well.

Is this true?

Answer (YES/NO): NO